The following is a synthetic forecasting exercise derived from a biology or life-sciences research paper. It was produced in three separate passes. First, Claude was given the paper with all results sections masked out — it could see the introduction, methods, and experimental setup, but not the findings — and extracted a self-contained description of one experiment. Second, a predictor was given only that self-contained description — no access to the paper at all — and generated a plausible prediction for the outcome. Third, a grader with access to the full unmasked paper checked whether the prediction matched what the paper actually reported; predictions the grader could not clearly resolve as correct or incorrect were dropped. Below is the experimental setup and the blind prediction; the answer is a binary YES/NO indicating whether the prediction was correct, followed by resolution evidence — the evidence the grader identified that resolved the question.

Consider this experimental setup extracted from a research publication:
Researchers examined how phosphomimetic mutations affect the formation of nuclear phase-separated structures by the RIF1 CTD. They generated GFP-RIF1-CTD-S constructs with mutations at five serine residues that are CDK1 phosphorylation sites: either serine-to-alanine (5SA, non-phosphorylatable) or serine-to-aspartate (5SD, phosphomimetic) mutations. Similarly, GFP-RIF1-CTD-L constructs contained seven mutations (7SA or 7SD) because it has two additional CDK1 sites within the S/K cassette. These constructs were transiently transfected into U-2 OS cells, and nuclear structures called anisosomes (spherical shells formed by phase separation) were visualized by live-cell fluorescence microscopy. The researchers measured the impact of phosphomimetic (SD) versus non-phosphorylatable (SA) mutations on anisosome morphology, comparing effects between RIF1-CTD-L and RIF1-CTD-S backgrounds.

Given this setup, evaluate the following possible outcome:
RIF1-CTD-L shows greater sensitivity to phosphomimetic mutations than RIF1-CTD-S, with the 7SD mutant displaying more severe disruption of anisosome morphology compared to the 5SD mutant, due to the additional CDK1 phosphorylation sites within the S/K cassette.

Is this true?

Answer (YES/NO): NO